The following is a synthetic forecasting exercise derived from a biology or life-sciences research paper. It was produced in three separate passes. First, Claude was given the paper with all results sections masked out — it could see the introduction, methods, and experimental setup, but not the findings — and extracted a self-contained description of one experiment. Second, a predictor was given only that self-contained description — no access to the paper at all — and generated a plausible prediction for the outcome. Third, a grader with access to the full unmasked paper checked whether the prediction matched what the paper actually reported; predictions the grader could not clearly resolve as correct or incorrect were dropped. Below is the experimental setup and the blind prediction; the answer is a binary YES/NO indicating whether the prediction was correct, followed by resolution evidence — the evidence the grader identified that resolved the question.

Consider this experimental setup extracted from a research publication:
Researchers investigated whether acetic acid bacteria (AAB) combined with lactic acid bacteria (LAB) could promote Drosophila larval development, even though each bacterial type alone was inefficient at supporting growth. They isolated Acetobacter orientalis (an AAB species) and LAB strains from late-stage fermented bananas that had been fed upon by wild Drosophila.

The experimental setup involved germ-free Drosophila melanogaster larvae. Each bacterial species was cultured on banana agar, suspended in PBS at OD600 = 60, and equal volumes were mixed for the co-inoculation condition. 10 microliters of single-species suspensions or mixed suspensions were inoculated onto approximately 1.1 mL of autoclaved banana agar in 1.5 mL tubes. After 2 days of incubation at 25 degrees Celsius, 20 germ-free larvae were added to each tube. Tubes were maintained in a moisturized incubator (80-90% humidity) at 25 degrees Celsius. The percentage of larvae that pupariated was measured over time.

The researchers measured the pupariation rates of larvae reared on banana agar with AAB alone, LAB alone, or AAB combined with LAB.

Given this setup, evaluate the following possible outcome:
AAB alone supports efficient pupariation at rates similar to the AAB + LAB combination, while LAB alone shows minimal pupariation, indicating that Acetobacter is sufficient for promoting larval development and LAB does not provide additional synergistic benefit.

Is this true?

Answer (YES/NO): NO